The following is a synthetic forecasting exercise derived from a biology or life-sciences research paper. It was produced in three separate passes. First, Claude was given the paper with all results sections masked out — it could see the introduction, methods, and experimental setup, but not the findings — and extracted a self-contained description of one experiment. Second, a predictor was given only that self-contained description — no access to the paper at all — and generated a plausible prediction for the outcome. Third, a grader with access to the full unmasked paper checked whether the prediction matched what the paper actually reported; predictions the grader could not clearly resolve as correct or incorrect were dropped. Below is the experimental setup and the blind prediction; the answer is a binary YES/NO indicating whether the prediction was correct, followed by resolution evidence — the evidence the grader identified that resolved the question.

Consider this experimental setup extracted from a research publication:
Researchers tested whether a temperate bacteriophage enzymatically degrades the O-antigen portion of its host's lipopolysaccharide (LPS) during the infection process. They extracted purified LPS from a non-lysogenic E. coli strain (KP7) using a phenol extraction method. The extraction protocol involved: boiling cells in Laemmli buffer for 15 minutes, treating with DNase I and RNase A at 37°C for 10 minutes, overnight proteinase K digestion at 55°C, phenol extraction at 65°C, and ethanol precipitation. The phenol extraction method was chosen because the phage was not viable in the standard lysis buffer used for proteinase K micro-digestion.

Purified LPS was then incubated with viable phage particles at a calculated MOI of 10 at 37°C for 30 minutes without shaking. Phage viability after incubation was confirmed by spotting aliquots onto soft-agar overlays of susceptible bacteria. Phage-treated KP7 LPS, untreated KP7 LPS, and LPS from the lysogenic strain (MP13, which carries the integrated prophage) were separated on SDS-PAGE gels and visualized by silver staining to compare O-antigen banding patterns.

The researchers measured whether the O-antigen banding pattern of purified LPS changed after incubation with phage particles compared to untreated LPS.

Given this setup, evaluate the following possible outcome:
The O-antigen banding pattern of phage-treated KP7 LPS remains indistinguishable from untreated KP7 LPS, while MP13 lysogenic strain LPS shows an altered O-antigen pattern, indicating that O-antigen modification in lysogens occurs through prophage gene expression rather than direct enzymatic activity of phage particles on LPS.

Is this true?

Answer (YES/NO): NO